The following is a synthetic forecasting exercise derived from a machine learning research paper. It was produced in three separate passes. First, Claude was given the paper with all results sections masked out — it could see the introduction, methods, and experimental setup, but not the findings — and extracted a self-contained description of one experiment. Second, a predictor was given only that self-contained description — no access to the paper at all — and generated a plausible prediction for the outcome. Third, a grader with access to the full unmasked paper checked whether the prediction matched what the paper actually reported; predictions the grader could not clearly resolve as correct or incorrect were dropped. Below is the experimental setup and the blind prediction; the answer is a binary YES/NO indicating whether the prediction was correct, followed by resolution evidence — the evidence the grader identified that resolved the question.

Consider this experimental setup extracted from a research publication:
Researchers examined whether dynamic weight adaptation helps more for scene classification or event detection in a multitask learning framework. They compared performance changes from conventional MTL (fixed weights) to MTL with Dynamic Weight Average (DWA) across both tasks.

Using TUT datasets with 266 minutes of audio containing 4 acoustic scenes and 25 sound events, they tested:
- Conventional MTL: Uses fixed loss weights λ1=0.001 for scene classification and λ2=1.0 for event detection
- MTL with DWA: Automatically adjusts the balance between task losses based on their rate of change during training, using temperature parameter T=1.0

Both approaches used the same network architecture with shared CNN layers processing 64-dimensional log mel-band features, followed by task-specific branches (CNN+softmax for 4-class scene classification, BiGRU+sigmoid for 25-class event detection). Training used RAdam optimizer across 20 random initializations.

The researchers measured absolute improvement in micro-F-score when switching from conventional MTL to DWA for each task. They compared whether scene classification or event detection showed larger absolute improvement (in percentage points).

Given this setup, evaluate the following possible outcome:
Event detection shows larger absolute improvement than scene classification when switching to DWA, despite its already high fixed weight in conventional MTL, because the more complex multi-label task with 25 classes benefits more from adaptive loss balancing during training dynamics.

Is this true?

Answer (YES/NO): NO